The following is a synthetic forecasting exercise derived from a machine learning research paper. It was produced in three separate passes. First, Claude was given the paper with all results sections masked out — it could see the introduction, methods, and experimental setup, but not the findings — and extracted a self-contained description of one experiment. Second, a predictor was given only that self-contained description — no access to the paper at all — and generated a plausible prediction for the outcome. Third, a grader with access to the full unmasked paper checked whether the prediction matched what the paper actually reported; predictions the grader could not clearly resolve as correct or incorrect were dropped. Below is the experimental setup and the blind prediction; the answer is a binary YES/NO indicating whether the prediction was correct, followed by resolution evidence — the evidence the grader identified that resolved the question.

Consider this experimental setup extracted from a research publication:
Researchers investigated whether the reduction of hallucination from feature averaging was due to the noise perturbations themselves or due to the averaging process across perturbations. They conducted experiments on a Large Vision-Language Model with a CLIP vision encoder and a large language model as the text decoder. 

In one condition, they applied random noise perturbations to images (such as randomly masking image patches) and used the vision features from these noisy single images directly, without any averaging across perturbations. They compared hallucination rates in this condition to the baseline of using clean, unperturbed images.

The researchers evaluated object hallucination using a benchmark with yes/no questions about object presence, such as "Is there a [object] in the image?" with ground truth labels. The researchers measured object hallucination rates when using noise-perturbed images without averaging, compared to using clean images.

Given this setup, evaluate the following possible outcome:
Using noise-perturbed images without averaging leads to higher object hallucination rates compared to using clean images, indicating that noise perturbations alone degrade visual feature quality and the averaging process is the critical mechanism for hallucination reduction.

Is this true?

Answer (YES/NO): YES